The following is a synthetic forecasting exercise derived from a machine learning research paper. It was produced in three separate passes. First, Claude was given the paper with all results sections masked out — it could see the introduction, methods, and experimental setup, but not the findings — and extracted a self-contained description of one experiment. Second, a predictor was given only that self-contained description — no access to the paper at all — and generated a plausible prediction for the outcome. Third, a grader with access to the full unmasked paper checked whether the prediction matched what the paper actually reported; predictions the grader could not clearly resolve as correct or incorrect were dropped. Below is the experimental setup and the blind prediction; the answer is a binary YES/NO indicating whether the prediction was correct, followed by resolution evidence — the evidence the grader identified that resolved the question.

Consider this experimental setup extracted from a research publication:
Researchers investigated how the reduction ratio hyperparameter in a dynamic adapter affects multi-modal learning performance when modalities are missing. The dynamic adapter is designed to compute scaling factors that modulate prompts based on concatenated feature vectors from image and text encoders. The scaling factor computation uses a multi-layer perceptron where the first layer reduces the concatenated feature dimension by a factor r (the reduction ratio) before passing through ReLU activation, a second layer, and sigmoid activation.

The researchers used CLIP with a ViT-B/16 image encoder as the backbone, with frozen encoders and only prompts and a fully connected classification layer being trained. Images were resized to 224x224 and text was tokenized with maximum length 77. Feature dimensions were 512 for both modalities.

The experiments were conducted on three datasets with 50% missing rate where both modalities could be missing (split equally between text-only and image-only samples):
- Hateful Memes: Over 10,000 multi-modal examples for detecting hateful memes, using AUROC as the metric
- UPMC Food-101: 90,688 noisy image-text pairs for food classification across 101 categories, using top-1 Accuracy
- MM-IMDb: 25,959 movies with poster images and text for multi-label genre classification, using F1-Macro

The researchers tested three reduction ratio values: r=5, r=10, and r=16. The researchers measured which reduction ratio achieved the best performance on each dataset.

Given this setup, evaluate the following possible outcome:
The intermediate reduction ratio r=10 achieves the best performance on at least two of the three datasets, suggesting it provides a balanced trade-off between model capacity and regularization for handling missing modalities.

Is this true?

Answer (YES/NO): NO